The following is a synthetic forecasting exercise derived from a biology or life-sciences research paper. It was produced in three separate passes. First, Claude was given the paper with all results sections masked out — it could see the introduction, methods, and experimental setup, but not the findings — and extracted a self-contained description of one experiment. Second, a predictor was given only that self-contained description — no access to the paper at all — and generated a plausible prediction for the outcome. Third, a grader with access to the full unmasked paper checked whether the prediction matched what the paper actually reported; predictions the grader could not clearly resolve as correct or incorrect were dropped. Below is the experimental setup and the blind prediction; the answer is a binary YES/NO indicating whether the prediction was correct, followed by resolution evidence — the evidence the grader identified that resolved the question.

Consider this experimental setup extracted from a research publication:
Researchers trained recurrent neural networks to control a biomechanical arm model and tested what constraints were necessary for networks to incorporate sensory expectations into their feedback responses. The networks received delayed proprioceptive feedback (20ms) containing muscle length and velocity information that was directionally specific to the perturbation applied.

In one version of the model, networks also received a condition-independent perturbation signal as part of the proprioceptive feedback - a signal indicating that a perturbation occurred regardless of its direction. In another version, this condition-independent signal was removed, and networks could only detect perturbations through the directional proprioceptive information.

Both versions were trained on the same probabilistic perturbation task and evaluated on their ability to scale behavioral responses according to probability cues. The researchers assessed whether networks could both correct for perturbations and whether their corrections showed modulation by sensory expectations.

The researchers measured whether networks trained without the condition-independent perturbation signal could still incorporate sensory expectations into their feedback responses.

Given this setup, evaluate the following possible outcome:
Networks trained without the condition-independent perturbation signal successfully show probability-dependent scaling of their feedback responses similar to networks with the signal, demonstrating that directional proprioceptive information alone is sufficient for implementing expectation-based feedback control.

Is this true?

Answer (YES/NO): NO